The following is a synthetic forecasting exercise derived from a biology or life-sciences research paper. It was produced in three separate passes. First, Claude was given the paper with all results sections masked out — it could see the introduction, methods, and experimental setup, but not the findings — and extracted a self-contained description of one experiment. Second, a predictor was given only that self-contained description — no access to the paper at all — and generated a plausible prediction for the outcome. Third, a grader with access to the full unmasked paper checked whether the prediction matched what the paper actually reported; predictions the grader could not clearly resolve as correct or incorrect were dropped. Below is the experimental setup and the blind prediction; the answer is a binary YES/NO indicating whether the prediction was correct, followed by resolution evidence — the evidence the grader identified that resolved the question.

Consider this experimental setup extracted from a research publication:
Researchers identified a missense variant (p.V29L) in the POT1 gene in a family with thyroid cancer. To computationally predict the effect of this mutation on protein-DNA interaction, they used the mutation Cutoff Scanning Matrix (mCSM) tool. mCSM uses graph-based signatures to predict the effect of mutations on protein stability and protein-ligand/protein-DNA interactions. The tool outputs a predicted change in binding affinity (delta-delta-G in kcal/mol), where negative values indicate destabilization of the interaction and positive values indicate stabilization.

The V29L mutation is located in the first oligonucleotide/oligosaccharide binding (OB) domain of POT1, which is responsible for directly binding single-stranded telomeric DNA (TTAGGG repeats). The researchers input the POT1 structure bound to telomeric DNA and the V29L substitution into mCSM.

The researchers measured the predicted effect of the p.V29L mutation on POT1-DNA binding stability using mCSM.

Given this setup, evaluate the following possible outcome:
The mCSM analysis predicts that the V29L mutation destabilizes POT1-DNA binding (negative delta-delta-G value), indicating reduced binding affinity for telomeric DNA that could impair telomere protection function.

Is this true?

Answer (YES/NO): YES